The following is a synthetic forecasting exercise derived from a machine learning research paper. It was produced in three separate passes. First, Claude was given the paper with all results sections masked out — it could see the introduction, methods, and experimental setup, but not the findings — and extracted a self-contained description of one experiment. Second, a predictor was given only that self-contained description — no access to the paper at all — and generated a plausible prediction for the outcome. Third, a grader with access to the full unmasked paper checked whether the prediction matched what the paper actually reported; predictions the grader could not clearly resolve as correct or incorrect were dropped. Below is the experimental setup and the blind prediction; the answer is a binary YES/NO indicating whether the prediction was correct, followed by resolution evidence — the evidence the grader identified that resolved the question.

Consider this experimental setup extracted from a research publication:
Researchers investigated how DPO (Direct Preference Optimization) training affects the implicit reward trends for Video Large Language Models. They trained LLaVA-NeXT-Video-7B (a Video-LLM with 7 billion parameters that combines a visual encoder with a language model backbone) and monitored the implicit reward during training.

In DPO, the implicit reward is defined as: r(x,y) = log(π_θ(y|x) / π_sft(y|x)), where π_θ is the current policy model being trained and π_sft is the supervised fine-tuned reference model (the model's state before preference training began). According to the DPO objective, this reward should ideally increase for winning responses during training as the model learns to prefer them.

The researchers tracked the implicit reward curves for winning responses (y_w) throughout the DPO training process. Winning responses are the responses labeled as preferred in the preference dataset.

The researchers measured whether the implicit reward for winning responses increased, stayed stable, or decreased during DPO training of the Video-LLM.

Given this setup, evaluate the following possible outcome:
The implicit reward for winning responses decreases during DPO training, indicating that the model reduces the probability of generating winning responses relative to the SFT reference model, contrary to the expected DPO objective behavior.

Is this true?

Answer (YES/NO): YES